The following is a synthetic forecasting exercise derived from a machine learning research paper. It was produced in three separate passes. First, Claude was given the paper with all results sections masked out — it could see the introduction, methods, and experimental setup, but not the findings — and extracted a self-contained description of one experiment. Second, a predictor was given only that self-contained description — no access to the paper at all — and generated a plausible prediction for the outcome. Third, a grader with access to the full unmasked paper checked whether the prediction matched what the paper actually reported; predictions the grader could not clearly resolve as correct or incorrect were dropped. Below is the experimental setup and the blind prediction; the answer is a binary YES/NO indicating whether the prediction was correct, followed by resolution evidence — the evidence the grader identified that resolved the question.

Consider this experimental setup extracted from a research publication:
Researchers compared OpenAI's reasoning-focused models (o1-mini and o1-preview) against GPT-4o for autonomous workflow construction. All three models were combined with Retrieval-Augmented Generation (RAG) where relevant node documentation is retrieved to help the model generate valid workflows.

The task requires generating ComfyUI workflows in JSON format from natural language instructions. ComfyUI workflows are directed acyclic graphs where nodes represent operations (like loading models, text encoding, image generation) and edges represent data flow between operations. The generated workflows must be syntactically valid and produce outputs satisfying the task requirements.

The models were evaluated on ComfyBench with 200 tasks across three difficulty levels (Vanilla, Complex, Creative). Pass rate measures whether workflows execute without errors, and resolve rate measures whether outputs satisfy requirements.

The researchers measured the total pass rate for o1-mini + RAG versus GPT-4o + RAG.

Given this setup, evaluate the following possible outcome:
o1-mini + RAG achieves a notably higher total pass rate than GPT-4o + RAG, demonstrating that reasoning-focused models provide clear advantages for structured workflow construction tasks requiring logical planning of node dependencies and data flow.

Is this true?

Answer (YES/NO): NO